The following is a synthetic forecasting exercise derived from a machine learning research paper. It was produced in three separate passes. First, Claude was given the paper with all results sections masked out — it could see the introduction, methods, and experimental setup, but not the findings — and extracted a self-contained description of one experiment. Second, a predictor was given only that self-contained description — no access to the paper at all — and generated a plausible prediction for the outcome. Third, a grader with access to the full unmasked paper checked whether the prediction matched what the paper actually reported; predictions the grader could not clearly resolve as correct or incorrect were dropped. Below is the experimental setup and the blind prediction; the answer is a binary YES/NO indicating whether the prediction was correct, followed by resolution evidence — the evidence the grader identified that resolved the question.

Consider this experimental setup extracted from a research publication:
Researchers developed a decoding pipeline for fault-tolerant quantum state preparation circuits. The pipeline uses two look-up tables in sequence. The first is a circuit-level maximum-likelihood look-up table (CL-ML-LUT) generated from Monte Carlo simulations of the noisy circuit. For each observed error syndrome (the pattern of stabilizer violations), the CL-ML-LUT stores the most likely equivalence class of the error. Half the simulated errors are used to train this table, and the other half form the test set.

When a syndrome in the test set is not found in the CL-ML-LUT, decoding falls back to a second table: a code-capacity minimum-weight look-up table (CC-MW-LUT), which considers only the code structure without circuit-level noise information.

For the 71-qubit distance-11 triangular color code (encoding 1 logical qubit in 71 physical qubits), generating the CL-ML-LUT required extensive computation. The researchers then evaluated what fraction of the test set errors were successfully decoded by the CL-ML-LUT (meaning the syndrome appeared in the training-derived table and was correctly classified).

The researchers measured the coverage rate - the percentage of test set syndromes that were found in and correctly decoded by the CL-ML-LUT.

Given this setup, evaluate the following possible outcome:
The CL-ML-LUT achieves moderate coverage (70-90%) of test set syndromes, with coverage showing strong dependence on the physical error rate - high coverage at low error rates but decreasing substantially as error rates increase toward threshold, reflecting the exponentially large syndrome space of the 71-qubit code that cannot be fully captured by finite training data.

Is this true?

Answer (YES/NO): NO